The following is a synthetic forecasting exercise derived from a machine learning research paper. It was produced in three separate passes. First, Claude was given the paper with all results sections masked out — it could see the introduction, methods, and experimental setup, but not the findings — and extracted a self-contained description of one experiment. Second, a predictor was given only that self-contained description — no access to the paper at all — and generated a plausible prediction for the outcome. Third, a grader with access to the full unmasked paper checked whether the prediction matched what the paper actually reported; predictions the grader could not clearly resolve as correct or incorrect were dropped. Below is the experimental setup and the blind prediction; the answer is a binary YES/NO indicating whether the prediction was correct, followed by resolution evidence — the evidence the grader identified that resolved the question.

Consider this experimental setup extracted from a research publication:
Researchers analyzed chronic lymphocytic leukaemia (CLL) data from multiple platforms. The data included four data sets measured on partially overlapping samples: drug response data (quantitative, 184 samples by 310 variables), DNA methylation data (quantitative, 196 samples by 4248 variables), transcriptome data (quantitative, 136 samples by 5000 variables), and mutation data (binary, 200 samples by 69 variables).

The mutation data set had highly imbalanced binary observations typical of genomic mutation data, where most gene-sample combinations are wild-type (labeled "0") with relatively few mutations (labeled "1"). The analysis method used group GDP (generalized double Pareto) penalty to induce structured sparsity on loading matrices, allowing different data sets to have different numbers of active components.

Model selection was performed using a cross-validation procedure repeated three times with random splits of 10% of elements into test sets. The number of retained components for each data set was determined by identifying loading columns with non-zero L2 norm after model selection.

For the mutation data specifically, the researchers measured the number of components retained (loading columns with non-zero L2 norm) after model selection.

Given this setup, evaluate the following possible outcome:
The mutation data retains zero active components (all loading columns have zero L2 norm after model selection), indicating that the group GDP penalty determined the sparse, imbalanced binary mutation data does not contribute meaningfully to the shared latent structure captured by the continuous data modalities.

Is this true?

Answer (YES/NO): NO